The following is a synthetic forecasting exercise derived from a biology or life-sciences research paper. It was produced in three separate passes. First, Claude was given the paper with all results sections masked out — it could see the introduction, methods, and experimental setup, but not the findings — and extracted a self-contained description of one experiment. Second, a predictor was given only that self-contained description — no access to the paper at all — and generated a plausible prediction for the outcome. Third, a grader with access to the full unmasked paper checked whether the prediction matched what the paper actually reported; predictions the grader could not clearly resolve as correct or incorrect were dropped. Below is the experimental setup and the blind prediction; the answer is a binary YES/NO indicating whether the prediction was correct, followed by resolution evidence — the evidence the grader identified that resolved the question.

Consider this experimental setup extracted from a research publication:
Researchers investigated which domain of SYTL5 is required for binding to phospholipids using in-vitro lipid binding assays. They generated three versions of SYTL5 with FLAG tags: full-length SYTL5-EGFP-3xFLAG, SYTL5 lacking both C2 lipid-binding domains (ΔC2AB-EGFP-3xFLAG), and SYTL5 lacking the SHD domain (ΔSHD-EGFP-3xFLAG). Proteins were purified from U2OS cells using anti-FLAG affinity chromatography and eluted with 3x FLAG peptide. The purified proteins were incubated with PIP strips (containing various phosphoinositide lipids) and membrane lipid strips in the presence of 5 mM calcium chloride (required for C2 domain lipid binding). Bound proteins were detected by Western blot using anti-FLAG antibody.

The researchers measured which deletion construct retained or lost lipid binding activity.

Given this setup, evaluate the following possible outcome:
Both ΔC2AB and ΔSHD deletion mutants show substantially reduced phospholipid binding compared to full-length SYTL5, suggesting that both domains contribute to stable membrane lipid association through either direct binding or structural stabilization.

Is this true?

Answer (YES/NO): NO